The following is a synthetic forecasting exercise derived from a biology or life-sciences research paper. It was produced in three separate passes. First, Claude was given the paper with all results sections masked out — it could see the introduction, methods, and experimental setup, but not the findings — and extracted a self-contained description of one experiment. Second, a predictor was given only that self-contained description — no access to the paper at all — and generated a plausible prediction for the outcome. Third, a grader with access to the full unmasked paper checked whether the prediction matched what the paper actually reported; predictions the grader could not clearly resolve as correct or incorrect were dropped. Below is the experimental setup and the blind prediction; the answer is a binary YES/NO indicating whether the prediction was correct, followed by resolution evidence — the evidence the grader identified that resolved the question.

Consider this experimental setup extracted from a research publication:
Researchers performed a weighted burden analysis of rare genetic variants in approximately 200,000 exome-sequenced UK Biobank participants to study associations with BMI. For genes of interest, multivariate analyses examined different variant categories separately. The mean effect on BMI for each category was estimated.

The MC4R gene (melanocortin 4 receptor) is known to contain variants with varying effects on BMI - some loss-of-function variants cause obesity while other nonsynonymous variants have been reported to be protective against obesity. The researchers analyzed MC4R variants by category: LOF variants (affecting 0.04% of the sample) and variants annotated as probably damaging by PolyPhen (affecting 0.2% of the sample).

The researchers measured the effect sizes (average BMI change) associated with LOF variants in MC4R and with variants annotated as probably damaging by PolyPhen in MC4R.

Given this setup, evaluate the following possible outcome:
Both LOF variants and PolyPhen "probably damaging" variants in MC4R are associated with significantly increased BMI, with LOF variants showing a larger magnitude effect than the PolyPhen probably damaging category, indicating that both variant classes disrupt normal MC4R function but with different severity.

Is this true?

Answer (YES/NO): YES